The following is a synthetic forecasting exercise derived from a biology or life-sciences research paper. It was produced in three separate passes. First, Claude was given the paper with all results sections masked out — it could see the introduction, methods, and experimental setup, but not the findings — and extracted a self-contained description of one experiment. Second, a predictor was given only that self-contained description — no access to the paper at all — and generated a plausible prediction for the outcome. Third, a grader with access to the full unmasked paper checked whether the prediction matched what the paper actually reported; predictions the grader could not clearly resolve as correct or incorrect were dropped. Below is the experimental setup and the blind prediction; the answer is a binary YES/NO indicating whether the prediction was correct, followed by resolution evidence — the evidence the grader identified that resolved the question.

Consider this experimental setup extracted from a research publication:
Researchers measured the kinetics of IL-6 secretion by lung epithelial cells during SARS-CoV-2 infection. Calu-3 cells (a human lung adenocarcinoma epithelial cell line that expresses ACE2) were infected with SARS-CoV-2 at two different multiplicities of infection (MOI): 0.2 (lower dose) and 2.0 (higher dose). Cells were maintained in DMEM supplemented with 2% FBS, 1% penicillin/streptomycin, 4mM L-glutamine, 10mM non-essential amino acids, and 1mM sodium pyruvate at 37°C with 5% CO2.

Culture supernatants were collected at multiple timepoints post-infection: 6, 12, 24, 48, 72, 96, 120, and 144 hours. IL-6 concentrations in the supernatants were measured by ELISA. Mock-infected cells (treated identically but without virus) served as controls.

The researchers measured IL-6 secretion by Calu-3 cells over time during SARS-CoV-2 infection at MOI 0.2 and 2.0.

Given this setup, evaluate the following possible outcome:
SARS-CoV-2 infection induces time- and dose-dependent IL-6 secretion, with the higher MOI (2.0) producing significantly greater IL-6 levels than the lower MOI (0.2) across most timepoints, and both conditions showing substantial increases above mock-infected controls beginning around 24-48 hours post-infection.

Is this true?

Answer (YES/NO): NO